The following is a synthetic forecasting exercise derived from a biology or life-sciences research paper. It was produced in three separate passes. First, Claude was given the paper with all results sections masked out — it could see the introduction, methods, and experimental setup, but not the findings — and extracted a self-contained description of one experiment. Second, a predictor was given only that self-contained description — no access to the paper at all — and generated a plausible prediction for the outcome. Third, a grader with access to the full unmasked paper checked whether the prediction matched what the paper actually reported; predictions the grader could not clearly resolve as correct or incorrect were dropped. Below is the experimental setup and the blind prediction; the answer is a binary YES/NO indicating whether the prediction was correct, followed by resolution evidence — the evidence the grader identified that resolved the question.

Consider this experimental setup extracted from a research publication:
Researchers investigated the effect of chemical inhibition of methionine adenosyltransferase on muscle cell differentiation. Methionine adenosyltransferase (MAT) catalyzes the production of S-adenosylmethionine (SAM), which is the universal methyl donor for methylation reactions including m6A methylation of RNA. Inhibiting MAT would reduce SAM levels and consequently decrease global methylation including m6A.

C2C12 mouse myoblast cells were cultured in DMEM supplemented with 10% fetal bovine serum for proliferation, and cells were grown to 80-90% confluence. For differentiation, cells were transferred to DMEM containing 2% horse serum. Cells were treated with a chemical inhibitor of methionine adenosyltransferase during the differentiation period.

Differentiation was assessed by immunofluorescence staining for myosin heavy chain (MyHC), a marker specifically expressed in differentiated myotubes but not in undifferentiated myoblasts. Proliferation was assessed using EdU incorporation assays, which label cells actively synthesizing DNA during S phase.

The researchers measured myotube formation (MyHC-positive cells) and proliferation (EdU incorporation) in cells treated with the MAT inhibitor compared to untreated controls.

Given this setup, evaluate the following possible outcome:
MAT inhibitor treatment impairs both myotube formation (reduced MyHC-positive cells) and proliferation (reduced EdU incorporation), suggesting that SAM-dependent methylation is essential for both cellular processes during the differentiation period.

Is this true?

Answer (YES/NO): NO